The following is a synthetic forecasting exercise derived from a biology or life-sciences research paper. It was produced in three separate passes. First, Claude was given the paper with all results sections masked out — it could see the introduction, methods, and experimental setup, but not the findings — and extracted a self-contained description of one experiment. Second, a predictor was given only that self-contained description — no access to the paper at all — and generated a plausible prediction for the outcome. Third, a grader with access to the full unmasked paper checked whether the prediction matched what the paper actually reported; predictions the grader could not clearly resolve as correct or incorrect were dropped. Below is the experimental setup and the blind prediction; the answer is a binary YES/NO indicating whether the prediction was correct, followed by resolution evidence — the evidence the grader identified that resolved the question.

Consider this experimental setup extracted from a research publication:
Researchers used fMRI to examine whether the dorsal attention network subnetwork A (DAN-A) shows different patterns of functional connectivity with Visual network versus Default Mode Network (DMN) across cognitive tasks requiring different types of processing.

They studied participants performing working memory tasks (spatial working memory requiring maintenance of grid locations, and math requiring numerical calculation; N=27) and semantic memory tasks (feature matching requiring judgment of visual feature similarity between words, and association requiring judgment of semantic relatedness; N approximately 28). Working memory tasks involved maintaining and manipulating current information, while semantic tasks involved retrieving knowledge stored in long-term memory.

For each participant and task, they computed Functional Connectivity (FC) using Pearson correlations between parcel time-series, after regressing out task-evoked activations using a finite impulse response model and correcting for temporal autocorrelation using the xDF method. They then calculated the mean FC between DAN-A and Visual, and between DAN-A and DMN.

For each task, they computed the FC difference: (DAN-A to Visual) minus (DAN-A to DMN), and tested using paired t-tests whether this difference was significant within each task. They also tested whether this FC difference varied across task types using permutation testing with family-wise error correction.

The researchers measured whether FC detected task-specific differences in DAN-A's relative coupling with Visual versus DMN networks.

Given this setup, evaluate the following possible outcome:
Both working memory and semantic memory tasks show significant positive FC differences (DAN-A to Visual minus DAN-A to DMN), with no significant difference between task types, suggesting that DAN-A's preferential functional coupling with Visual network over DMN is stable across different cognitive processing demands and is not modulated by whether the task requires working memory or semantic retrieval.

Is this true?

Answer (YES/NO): YES